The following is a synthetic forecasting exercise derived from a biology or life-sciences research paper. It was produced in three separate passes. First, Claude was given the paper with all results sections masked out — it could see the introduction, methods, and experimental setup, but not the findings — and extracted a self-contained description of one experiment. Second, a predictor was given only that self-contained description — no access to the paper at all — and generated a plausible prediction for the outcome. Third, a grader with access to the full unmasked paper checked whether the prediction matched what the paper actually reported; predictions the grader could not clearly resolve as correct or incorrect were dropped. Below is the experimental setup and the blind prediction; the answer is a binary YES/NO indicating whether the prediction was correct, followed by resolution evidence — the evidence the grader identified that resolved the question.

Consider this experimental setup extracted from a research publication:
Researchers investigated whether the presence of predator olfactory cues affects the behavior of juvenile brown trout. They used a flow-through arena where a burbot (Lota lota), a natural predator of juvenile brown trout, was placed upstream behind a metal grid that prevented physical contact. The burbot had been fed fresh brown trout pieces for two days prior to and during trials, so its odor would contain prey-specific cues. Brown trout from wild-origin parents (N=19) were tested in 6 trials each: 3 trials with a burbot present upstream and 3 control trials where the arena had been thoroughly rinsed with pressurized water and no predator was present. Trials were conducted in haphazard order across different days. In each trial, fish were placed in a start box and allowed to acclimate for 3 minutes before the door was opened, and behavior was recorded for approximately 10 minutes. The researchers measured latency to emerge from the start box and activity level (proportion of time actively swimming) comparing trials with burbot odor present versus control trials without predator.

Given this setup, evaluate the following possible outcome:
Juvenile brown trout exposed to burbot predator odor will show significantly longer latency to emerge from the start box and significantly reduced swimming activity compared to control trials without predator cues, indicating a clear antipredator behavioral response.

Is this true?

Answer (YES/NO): NO